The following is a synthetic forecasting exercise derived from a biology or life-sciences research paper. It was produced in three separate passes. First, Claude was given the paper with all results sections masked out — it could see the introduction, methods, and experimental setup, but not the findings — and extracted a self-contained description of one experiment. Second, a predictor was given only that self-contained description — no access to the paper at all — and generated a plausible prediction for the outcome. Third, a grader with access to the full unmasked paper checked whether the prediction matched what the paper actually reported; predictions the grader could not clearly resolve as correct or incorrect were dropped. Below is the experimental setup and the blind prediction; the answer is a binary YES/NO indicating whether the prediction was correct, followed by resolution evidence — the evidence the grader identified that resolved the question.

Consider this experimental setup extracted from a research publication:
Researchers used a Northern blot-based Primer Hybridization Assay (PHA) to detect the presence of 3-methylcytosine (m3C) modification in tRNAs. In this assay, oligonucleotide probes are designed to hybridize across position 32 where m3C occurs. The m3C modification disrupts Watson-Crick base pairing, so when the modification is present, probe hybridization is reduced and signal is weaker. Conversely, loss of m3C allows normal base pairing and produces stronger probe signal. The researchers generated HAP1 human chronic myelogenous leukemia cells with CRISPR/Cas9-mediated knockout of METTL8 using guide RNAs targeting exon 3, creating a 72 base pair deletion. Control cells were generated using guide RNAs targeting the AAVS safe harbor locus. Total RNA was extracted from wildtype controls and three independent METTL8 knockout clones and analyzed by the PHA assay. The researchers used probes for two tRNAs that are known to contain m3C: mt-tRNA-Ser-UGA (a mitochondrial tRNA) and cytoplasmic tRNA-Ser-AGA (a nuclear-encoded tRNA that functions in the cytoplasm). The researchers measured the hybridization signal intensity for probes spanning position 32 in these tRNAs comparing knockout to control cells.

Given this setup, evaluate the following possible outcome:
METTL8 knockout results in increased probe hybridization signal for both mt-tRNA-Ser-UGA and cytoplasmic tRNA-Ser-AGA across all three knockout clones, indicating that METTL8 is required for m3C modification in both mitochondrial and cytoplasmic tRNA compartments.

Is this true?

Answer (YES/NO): NO